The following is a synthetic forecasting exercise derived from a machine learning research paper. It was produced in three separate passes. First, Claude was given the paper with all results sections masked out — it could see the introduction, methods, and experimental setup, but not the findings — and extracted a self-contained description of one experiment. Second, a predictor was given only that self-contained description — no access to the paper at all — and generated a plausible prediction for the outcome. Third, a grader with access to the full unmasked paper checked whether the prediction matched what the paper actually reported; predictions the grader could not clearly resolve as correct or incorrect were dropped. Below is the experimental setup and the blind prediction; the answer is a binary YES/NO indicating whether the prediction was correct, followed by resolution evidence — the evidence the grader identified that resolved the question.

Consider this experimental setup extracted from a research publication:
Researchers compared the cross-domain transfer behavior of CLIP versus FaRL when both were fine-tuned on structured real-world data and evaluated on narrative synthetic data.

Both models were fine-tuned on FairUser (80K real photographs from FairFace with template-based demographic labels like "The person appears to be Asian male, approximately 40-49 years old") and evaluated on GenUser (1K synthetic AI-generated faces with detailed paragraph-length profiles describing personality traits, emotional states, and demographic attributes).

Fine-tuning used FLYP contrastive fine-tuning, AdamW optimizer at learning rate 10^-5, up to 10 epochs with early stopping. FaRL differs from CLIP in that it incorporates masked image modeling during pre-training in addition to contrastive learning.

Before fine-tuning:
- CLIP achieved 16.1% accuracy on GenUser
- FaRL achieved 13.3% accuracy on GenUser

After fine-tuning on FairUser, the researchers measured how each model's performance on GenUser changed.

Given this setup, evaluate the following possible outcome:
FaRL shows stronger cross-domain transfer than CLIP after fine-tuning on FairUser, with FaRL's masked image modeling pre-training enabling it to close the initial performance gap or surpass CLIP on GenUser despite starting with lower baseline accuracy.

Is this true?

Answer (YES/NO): YES